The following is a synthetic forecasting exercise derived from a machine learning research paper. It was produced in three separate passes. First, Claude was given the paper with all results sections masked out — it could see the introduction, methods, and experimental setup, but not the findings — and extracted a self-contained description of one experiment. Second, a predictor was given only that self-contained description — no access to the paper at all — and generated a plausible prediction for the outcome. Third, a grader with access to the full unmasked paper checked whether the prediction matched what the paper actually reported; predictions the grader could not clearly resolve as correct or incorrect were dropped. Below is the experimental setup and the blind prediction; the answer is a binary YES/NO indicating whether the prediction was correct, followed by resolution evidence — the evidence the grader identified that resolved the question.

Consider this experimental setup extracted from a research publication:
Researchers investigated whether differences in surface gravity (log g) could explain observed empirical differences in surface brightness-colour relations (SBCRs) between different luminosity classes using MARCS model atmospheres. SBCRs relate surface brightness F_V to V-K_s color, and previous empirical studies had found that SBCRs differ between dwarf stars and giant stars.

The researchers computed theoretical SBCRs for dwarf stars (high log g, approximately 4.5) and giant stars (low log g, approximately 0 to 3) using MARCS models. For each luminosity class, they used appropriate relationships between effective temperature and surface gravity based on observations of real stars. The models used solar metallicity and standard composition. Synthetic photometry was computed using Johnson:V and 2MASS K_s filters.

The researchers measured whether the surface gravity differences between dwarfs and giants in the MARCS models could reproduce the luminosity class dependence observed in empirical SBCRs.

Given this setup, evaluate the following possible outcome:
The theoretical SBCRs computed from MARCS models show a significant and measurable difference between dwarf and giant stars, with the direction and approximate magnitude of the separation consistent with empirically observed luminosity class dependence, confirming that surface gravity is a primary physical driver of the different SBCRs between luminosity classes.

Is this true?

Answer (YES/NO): YES